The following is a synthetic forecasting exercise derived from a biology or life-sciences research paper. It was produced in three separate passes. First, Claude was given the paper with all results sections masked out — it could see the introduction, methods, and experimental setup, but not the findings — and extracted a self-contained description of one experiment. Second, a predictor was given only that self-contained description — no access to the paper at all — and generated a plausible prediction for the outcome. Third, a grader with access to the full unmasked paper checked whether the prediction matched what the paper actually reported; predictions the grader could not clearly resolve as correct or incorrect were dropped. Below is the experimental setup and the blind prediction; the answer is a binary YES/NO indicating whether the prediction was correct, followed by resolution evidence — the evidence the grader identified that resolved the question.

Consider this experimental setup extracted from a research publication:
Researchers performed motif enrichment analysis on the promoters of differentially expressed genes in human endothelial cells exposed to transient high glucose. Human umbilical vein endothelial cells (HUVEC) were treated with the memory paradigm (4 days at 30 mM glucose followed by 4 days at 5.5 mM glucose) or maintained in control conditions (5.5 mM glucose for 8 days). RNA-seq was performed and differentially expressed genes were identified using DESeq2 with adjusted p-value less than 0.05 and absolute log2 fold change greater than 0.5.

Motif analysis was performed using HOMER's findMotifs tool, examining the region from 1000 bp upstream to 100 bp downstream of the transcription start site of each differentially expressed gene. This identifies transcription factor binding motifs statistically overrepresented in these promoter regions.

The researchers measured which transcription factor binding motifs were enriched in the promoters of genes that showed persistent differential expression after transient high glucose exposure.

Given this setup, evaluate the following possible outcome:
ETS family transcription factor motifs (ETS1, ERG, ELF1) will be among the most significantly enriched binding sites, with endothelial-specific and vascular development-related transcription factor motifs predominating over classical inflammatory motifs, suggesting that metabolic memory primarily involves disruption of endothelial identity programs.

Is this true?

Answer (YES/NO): NO